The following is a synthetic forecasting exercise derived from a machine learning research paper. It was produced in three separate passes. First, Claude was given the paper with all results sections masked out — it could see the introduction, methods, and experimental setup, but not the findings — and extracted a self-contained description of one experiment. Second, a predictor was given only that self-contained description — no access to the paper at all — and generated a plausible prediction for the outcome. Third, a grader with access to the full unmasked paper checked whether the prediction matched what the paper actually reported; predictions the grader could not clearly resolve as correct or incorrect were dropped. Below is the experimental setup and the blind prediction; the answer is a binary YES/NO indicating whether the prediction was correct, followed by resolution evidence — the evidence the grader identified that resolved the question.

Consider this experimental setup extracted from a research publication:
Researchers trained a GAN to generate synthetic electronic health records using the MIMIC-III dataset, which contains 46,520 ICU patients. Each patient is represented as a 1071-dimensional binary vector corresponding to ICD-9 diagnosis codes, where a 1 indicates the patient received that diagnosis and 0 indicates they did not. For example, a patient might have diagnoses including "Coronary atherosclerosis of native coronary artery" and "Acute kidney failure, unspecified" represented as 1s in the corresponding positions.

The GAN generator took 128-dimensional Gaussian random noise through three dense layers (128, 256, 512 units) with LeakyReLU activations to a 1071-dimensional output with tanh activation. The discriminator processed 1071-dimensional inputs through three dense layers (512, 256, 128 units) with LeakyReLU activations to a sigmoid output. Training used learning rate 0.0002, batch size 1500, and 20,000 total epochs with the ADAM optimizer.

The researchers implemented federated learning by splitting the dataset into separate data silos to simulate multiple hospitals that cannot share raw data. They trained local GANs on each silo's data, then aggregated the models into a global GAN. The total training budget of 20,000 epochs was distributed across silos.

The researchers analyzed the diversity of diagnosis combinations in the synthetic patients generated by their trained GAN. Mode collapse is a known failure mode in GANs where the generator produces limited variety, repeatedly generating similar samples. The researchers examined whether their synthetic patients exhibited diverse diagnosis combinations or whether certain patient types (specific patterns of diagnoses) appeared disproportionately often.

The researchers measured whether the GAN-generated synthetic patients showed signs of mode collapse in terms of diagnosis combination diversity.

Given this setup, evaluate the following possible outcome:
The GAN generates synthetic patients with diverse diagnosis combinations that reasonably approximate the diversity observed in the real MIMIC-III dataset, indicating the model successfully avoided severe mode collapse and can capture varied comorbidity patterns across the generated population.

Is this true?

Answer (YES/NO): NO